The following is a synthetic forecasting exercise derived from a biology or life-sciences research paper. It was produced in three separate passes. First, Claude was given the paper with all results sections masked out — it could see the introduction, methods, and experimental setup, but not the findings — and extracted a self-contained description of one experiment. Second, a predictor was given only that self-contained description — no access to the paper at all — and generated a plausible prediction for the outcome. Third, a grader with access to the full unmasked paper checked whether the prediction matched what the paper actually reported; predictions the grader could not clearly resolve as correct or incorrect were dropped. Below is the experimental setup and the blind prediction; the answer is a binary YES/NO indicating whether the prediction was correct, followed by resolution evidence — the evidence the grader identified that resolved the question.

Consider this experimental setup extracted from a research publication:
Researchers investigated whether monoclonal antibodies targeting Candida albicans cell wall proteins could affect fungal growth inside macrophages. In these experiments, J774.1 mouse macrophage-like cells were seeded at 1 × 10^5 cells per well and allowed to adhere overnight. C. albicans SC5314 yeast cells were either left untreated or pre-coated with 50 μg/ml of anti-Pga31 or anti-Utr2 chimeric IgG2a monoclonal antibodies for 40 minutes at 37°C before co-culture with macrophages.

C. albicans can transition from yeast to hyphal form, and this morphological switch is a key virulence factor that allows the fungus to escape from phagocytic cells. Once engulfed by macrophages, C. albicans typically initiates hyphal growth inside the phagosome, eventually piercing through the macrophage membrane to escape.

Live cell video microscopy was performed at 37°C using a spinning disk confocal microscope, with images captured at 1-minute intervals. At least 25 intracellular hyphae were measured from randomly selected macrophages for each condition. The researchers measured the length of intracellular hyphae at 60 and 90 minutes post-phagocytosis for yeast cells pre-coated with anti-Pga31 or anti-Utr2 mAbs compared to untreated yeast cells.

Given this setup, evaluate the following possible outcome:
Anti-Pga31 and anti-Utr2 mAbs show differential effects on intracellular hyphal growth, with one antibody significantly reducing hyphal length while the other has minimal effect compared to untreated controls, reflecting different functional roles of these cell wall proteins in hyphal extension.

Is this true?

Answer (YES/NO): YES